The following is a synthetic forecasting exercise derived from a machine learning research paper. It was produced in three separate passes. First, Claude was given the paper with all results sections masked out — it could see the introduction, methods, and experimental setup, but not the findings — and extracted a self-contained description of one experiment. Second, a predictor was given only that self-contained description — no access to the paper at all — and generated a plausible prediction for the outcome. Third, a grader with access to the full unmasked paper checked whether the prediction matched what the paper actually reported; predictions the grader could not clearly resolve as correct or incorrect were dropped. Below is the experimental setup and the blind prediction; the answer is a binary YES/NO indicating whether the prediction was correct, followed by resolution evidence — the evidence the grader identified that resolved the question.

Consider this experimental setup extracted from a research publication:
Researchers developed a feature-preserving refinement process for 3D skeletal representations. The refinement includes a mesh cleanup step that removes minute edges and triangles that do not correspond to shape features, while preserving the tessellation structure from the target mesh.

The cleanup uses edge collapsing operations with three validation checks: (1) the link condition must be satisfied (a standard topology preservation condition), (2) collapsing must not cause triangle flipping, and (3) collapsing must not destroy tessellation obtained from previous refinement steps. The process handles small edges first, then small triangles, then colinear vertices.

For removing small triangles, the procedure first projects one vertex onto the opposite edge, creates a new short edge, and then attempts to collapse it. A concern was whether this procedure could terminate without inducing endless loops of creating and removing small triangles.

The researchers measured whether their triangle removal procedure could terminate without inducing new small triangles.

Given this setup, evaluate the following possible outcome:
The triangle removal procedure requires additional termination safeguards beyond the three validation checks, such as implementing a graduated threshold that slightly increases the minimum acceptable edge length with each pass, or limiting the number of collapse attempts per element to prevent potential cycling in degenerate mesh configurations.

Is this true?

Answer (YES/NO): NO